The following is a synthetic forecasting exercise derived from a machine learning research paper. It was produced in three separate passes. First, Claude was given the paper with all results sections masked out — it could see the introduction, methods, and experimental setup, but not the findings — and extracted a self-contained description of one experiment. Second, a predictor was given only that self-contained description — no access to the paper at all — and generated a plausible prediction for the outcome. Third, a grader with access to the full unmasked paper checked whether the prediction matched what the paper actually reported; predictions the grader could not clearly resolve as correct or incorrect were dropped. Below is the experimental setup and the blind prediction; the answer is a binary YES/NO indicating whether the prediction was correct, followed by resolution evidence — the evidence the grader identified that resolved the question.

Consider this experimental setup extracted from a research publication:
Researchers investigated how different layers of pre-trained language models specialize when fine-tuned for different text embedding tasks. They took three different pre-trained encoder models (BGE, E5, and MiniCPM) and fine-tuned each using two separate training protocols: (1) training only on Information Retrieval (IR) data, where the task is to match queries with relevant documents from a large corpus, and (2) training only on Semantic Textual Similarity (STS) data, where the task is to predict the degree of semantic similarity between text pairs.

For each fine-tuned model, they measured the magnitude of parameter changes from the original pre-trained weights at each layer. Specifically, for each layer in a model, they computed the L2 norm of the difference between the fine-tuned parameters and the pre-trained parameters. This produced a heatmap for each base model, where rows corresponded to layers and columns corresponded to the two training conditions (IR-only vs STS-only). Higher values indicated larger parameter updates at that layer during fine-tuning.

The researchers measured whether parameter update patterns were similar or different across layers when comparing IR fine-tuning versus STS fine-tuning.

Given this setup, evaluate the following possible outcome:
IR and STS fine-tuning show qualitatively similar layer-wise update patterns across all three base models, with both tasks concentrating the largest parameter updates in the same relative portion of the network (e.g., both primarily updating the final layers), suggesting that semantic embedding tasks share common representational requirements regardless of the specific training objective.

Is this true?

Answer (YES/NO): NO